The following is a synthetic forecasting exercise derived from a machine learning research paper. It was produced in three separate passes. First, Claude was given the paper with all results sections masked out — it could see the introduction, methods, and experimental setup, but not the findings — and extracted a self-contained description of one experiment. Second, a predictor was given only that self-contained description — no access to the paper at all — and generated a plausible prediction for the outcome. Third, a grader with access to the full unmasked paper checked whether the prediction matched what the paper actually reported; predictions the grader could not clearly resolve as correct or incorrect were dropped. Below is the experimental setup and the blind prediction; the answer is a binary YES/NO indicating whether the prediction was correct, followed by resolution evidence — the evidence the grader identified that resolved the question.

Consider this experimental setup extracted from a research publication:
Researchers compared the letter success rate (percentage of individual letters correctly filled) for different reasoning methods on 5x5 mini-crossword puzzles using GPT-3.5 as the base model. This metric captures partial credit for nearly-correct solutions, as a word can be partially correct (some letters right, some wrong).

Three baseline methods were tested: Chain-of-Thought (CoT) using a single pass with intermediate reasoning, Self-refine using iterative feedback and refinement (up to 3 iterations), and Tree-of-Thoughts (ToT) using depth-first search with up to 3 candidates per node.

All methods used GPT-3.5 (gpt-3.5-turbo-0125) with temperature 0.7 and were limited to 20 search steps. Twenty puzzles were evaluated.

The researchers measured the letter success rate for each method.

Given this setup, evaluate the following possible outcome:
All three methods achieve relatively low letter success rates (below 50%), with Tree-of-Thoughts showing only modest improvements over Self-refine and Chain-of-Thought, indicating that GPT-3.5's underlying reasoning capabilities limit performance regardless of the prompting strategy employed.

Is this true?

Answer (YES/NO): YES